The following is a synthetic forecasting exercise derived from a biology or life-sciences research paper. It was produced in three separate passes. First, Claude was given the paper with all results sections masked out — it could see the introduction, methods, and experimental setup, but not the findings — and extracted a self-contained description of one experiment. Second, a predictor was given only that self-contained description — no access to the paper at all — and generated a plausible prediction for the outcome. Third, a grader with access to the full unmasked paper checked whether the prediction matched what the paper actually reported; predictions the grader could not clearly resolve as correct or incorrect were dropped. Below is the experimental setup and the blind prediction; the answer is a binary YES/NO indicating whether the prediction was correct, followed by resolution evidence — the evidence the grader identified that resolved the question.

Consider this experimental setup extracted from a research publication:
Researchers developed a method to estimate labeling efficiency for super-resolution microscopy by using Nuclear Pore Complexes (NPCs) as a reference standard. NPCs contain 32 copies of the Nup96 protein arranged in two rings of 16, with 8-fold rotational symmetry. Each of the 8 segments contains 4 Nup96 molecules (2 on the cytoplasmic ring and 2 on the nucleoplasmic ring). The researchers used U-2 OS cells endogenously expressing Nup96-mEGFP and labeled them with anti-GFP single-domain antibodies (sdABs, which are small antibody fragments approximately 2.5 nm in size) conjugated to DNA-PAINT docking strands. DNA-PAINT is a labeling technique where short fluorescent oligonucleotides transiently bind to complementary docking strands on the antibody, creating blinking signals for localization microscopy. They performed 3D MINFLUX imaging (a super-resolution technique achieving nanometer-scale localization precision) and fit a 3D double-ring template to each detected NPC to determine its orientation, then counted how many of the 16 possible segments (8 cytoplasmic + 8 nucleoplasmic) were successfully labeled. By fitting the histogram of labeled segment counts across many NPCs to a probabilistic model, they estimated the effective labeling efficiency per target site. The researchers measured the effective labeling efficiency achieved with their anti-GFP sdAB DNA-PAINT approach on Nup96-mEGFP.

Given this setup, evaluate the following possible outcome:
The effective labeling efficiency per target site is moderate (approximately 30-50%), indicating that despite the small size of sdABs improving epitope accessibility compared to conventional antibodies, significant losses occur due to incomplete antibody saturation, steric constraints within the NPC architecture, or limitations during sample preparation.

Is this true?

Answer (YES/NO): NO